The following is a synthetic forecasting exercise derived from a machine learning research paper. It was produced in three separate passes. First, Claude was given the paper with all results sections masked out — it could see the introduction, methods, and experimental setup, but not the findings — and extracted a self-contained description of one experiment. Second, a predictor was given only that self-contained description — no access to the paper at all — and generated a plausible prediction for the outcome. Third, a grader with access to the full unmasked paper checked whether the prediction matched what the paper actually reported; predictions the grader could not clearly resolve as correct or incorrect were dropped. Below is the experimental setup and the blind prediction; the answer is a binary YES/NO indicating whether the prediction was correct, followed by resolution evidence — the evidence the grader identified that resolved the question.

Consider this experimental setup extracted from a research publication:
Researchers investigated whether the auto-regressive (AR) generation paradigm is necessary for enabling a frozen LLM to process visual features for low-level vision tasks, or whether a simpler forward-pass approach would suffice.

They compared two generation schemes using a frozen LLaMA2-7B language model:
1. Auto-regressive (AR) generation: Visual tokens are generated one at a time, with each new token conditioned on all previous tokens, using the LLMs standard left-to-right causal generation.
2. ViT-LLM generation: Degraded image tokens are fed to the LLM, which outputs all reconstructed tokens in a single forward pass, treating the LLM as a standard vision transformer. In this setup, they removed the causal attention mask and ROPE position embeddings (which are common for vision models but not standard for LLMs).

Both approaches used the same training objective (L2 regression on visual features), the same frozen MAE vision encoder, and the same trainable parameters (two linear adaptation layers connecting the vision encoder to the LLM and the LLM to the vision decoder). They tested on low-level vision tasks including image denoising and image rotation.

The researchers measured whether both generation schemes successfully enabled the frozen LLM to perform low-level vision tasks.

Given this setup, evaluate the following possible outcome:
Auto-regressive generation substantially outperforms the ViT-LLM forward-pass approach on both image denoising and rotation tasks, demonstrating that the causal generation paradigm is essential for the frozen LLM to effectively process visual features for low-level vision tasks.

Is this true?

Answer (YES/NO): NO